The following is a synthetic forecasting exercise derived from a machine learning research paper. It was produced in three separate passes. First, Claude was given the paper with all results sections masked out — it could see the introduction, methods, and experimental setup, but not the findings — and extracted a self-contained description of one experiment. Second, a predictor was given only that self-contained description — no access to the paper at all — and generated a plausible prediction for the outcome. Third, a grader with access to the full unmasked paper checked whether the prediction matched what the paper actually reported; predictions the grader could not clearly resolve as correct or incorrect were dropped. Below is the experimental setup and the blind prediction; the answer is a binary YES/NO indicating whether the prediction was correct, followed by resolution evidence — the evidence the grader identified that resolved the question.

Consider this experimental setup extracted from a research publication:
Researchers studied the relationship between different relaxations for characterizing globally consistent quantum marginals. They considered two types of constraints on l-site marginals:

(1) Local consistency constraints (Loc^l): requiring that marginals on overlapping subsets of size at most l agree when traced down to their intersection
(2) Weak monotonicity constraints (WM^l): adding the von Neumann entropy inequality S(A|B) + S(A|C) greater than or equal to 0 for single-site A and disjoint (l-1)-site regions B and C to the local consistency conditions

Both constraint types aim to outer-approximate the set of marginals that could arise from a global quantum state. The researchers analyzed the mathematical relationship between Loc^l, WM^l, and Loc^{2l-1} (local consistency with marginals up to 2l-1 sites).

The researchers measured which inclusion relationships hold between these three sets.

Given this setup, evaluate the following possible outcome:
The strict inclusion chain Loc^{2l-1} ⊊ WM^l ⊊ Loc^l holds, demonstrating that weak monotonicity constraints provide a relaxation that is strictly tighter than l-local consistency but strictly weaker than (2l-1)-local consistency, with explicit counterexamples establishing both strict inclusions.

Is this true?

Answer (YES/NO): NO